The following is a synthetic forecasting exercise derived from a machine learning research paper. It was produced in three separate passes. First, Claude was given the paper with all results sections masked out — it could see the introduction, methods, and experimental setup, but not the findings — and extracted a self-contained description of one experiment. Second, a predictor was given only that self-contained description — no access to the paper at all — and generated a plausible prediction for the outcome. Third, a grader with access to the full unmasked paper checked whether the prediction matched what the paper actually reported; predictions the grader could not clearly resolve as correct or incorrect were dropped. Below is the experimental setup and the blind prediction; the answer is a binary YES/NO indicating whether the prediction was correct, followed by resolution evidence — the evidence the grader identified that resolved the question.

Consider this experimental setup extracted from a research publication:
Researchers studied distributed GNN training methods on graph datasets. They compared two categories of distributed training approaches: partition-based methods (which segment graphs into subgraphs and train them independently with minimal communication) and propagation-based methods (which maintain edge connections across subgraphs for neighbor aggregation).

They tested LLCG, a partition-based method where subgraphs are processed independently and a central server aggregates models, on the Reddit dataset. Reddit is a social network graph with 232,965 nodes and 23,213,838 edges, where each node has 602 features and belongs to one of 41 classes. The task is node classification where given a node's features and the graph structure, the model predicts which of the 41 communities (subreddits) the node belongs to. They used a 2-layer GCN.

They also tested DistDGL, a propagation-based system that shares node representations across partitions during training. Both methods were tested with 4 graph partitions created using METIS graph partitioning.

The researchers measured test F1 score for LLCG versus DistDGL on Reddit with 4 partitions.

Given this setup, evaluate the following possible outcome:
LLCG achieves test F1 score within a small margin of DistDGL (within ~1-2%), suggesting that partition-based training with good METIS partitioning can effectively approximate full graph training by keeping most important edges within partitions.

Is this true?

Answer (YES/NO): NO